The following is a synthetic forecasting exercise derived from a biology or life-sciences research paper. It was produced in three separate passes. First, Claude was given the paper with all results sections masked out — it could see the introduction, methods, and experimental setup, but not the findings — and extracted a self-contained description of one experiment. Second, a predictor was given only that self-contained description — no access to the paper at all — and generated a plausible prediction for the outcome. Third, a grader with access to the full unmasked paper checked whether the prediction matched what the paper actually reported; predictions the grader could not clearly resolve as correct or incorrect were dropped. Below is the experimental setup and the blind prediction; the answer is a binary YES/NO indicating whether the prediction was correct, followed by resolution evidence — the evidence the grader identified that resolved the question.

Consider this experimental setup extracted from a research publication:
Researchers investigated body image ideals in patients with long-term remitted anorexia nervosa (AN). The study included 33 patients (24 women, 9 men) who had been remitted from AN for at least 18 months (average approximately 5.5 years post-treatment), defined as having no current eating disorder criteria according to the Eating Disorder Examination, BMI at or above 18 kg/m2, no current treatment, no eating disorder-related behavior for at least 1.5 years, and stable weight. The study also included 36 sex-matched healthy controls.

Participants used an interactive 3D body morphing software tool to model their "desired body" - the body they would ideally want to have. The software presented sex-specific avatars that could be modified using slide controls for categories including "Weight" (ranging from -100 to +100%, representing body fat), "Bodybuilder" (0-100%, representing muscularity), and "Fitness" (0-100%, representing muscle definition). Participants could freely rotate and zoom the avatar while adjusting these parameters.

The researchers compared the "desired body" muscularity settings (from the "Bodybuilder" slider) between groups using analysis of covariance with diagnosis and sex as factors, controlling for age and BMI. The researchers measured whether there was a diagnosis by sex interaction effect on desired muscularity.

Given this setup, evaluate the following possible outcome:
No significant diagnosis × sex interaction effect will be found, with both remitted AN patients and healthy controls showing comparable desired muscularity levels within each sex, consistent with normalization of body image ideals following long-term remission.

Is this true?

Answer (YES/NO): NO